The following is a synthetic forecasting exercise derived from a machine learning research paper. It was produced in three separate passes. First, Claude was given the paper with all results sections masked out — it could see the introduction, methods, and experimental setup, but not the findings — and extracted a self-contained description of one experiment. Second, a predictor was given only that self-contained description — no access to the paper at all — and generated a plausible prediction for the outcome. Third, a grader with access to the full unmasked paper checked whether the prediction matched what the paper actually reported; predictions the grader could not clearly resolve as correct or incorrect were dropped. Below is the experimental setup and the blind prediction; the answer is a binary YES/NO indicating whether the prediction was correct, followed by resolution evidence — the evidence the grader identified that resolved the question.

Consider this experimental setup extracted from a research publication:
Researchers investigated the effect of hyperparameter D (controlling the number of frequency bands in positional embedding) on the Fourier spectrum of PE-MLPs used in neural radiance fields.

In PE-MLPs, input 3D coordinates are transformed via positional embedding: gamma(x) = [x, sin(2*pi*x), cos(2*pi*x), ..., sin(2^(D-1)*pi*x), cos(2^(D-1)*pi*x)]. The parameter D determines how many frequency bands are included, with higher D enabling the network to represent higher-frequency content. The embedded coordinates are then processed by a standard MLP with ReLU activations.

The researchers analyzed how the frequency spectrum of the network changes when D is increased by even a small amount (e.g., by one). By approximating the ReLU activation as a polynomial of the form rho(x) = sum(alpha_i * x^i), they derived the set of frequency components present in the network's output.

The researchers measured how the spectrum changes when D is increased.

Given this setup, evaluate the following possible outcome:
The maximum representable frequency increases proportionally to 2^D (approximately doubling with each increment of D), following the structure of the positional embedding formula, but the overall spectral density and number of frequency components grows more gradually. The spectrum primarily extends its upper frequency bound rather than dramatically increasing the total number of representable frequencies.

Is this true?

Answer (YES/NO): NO